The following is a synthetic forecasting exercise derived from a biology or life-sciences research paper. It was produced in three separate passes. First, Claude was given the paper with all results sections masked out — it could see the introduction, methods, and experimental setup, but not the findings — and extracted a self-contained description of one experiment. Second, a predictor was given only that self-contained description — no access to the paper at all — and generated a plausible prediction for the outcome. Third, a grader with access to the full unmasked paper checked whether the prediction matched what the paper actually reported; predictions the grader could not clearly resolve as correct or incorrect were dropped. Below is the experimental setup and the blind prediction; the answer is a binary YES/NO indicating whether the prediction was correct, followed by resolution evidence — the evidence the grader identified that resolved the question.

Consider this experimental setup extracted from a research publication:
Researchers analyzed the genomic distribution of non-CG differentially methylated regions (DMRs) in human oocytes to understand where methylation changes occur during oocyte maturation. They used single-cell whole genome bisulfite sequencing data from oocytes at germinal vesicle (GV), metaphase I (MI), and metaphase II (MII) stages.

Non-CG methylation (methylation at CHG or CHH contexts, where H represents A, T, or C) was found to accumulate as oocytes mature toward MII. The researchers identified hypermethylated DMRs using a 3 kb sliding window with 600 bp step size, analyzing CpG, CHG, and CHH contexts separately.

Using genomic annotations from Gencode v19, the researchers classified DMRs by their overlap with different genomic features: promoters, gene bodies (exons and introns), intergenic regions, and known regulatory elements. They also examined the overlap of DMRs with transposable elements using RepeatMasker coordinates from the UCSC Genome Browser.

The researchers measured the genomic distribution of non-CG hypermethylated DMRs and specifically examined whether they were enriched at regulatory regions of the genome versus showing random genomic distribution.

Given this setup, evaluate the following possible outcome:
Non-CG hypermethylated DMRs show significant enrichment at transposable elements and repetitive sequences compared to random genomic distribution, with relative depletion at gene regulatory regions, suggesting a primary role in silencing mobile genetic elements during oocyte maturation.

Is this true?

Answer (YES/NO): NO